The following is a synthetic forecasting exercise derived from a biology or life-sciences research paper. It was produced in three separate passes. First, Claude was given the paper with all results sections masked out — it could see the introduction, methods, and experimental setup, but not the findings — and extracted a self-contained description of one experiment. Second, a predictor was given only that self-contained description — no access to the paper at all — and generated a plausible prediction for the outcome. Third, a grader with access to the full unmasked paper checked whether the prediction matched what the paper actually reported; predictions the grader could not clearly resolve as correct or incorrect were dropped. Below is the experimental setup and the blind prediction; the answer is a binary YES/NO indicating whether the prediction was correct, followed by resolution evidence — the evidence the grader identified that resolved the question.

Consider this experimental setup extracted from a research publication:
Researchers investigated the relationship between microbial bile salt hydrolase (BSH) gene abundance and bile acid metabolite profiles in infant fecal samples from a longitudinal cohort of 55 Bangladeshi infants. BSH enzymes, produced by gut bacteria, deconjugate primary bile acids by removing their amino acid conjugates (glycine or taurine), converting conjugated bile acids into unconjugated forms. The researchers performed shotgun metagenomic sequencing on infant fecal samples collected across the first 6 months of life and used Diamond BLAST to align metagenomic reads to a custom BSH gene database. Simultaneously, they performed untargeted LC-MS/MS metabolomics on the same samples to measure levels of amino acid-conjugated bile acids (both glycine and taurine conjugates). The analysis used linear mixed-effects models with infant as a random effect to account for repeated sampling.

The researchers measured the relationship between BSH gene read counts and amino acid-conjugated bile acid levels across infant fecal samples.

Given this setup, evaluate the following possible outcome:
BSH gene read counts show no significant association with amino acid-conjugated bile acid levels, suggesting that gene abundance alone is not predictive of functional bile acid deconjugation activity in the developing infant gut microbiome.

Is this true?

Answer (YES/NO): NO